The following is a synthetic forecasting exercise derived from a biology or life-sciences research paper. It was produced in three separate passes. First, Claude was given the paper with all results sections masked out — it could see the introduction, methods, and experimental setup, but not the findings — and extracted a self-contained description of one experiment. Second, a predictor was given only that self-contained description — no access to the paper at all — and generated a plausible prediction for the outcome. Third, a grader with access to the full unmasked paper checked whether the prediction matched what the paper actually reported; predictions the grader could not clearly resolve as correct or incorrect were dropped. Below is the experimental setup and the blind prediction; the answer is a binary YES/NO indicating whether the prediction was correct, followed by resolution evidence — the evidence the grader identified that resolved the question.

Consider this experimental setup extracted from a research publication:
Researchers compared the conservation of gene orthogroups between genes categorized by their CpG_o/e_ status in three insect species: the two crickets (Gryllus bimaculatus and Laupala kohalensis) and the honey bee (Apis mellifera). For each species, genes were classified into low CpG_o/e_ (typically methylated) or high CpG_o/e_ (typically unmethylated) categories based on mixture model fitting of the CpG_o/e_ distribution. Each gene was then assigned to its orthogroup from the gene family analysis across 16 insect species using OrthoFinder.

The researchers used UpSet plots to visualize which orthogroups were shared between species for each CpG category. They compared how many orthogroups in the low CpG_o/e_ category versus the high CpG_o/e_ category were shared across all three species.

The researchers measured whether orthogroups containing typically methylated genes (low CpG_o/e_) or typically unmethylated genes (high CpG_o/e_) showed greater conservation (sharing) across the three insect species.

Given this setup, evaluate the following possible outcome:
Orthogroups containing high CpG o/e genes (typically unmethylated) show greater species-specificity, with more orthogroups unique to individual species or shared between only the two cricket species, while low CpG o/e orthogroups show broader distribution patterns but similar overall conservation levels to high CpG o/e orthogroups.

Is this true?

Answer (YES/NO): NO